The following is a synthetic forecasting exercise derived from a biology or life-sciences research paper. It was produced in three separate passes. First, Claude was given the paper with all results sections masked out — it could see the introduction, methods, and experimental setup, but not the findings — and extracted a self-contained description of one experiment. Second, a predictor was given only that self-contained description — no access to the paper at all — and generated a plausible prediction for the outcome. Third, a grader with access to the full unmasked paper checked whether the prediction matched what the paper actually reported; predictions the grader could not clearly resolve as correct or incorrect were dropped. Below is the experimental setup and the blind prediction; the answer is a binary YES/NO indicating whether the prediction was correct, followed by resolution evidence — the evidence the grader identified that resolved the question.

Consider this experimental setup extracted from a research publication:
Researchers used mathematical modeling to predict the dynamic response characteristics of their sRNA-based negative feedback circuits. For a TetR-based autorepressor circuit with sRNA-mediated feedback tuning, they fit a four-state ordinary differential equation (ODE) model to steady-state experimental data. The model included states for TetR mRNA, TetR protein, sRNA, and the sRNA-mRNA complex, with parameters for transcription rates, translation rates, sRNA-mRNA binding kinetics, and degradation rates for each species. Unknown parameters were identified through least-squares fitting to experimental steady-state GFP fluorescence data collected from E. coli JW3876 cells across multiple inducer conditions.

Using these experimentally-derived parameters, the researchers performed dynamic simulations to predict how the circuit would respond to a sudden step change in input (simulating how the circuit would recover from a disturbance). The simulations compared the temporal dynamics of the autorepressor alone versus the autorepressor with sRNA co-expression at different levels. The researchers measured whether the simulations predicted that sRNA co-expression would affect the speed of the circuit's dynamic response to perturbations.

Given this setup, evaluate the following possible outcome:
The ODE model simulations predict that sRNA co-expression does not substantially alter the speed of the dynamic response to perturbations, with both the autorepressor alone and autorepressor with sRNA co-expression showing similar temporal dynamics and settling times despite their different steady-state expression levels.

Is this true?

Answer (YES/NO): NO